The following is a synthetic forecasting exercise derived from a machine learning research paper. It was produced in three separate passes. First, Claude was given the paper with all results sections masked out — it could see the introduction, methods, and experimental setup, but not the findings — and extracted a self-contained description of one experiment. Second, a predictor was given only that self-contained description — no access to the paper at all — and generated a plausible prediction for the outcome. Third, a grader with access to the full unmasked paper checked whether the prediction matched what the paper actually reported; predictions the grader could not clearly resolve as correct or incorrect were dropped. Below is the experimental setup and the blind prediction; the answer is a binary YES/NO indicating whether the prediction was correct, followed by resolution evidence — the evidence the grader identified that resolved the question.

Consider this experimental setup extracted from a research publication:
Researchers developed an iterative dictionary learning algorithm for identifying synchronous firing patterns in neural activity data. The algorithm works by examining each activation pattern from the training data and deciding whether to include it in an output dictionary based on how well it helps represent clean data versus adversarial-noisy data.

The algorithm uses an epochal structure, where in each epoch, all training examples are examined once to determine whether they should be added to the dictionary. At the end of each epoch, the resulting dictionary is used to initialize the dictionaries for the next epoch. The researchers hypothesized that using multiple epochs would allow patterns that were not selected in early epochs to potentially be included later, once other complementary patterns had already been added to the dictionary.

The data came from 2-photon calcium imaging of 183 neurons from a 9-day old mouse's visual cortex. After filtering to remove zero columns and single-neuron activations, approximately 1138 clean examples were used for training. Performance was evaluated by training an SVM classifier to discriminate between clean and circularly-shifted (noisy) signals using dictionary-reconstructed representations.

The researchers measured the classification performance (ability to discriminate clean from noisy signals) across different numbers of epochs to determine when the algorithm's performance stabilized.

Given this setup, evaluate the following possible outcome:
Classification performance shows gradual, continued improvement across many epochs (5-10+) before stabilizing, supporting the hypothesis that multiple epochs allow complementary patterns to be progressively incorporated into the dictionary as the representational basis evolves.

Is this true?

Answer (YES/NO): NO